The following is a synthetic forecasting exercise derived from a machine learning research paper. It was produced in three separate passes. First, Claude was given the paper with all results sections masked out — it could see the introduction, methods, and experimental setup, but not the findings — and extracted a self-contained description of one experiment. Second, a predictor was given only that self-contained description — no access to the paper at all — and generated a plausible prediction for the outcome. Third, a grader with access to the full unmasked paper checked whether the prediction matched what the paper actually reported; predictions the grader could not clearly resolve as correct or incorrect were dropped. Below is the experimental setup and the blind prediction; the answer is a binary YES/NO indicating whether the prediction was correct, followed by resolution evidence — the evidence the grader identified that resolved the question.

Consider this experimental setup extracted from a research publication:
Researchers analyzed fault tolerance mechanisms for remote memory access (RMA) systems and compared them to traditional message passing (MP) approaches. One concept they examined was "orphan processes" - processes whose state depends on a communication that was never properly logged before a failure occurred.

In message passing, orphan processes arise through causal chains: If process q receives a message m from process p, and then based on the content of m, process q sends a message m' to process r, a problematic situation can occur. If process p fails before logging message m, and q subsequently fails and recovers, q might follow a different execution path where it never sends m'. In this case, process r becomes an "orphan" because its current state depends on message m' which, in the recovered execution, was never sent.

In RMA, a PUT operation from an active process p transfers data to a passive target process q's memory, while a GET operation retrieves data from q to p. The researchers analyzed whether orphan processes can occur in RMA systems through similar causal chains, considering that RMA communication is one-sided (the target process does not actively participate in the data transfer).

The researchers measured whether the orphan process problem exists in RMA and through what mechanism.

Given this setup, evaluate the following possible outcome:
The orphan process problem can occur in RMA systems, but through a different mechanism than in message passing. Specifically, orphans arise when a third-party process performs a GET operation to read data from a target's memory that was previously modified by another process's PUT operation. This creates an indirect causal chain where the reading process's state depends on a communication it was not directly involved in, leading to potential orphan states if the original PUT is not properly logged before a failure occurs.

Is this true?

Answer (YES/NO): NO